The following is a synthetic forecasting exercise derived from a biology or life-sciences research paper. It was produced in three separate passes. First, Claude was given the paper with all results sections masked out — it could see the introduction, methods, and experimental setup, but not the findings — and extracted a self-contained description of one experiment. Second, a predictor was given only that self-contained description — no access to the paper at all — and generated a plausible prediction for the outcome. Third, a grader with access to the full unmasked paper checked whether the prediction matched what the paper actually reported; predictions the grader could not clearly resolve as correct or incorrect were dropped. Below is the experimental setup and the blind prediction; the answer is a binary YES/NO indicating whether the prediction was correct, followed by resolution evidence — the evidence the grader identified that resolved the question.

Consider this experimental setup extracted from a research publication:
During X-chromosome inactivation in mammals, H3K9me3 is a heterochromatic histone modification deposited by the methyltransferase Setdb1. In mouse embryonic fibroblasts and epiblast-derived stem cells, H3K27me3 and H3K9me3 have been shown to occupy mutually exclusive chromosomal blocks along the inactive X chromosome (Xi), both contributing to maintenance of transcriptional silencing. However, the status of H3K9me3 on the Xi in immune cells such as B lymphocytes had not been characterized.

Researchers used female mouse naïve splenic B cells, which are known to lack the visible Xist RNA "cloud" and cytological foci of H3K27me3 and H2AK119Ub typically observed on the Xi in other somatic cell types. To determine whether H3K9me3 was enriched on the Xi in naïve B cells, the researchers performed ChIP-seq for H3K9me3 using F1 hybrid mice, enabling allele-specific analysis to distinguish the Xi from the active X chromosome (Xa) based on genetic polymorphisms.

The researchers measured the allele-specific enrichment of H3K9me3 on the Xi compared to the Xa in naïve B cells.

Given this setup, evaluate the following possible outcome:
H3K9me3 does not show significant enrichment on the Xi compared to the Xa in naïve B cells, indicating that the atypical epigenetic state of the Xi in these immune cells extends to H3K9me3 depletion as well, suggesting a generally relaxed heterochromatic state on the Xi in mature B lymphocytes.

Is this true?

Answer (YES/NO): YES